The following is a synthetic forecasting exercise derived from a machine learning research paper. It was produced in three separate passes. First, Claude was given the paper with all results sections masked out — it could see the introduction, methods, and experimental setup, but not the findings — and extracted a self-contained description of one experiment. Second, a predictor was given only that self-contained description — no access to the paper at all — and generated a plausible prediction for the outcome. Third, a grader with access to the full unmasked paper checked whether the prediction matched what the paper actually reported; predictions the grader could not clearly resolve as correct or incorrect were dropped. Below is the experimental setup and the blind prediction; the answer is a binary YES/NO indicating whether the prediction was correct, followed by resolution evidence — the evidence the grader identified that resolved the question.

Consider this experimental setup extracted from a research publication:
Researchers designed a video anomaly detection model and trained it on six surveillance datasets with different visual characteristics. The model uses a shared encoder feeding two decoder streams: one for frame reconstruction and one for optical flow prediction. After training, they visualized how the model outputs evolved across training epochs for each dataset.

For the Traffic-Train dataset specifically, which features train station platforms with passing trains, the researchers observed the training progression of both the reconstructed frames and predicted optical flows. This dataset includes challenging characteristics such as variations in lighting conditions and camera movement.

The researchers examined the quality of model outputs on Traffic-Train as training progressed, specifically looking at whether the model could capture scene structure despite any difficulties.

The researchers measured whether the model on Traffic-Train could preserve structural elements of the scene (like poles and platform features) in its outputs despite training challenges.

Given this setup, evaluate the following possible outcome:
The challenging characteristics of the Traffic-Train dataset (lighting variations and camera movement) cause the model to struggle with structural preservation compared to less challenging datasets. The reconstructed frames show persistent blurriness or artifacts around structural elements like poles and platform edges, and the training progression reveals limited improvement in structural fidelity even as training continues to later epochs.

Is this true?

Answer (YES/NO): NO